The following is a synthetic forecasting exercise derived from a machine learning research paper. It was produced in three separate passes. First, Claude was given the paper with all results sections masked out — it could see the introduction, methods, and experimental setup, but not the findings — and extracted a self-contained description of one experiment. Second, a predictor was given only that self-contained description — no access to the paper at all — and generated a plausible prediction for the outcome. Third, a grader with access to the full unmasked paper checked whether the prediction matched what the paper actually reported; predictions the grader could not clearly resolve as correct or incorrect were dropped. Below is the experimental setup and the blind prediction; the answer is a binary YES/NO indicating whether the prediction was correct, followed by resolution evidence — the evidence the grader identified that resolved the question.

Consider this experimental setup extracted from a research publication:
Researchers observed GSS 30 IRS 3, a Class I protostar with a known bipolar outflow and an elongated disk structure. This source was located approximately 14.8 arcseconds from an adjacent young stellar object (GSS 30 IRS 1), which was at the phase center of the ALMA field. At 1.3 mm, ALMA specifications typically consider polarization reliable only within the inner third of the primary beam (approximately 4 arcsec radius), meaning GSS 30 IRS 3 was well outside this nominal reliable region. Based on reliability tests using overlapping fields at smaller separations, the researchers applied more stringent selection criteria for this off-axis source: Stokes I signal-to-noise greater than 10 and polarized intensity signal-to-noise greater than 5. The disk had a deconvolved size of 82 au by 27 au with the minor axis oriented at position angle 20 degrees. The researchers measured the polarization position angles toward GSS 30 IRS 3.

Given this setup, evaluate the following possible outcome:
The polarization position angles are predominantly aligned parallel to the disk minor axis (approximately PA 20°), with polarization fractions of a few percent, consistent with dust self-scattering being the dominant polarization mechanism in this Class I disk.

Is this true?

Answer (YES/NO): YES